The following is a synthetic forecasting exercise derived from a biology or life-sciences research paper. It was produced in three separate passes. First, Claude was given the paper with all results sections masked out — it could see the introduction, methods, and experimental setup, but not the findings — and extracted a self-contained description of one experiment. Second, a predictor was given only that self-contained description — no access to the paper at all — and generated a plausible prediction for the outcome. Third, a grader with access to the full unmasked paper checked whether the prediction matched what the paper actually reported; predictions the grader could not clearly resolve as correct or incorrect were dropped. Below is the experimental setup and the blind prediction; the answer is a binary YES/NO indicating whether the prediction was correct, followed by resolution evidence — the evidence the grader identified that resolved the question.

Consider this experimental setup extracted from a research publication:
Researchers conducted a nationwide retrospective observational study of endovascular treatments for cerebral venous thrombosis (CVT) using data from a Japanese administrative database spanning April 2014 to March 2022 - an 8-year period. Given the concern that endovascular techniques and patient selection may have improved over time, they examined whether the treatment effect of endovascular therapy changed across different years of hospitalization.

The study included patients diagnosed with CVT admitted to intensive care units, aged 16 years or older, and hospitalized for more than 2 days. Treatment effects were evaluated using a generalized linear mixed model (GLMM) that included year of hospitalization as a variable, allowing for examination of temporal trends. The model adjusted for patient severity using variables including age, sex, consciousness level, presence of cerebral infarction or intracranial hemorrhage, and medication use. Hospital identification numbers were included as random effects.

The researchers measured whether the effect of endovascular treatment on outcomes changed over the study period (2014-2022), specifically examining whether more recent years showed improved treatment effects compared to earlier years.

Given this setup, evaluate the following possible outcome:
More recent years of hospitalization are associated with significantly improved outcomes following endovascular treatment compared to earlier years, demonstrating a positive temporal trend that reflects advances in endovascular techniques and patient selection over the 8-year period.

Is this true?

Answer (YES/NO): NO